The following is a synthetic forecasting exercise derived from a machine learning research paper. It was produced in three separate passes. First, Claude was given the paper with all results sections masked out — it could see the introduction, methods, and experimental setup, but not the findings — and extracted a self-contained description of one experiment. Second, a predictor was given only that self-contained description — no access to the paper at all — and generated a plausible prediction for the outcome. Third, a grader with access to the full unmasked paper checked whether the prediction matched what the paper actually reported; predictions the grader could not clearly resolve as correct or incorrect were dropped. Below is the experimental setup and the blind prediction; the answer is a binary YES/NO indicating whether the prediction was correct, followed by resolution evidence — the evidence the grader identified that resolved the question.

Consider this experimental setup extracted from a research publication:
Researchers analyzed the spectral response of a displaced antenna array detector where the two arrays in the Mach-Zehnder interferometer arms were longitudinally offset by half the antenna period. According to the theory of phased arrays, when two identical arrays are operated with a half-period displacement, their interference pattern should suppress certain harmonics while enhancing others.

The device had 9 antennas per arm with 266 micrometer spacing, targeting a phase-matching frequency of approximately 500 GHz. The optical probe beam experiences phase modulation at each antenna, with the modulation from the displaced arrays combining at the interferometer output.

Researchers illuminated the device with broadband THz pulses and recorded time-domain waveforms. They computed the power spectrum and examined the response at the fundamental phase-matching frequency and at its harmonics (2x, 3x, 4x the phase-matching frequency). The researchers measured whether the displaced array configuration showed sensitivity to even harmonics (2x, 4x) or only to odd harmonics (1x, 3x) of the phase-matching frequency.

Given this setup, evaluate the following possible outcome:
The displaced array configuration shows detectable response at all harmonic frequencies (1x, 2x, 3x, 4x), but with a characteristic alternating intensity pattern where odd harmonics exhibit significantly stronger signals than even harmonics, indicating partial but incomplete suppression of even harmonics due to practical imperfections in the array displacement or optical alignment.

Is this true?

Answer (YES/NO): NO